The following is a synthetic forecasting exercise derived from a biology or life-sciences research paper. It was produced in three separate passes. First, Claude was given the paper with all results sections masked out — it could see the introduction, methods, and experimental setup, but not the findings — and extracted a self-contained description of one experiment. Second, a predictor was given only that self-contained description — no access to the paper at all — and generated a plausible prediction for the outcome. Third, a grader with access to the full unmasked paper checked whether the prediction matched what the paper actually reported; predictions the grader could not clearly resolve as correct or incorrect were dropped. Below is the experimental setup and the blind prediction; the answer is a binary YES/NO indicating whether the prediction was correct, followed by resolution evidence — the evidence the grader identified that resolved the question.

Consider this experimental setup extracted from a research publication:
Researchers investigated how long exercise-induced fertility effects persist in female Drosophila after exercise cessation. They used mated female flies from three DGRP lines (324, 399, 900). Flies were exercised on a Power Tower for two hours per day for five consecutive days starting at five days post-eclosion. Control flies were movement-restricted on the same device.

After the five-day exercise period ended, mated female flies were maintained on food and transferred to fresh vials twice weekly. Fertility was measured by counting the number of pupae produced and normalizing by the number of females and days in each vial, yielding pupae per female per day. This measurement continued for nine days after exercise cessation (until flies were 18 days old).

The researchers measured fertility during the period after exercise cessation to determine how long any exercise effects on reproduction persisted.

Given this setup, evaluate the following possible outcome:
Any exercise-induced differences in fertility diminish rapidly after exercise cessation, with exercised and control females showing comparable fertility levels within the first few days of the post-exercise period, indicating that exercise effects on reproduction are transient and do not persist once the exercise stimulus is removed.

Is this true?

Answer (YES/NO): NO